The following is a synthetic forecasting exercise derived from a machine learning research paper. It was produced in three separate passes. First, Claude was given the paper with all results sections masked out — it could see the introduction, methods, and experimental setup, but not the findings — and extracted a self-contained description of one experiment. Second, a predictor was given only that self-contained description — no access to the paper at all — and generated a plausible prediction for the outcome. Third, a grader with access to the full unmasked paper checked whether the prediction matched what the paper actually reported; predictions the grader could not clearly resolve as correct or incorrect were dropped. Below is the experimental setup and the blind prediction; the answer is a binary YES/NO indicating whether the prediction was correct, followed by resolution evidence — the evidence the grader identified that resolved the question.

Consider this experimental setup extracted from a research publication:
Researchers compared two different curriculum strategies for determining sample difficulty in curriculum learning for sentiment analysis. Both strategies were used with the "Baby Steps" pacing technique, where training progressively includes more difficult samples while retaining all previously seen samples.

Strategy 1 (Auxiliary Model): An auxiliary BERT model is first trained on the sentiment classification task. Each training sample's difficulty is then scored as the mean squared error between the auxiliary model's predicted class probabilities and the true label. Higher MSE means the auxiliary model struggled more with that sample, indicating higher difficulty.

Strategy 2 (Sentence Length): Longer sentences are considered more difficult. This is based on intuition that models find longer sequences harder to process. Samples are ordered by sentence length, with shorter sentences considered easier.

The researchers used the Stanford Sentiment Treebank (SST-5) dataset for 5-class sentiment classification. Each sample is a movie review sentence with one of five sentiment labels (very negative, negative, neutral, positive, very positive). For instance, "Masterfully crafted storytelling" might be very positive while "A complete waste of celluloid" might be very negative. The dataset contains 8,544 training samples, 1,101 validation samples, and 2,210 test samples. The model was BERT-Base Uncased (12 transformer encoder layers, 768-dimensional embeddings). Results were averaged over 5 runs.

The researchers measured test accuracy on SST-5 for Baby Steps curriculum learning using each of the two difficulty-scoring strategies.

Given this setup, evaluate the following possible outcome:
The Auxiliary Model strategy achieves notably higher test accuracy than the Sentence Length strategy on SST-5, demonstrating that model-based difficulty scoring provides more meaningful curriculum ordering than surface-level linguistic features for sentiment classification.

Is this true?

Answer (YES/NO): NO